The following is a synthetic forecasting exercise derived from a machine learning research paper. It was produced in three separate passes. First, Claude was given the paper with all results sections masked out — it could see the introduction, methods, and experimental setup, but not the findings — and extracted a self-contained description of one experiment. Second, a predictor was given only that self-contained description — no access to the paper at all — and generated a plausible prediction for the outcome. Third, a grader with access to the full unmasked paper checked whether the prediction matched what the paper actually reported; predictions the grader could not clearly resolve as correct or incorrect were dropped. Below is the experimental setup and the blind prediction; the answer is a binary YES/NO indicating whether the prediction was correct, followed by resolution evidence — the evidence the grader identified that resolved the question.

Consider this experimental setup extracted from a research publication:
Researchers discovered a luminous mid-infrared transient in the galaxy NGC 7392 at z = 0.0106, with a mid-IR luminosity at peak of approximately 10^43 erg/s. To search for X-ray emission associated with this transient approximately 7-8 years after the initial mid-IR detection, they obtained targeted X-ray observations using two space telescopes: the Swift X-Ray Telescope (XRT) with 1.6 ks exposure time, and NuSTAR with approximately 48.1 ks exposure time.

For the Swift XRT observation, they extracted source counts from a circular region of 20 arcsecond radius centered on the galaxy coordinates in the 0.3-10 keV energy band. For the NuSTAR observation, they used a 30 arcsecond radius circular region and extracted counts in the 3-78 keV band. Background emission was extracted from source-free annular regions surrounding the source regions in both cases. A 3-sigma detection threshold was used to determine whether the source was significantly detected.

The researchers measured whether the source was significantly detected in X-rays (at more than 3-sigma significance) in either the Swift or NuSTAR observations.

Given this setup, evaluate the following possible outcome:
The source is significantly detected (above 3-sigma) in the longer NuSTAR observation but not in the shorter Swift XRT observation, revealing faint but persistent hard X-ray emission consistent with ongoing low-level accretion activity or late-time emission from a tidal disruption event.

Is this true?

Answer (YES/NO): NO